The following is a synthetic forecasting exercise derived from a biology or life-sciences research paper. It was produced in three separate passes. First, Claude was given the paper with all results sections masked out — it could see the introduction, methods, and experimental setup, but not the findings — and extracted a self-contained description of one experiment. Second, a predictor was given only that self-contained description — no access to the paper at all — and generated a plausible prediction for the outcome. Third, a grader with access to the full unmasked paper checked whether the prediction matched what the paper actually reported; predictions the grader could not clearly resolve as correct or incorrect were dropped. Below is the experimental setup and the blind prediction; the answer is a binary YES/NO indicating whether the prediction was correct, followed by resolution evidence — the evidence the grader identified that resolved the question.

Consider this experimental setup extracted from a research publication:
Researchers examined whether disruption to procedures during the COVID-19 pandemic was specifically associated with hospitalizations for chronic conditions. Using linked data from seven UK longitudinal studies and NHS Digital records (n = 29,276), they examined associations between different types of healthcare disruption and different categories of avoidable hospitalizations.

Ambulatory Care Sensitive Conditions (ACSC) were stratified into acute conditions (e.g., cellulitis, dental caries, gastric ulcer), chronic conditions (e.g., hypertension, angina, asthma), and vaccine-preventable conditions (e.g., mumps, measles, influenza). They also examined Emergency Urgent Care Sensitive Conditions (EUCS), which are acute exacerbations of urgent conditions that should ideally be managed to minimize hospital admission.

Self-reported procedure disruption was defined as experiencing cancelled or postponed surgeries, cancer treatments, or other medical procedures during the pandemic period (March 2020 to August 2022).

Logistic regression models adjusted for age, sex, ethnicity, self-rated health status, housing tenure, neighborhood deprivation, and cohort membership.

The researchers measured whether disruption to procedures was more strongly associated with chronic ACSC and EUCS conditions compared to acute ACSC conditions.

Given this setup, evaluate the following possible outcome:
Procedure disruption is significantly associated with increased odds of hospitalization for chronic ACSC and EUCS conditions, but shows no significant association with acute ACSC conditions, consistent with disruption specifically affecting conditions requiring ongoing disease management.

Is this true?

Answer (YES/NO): YES